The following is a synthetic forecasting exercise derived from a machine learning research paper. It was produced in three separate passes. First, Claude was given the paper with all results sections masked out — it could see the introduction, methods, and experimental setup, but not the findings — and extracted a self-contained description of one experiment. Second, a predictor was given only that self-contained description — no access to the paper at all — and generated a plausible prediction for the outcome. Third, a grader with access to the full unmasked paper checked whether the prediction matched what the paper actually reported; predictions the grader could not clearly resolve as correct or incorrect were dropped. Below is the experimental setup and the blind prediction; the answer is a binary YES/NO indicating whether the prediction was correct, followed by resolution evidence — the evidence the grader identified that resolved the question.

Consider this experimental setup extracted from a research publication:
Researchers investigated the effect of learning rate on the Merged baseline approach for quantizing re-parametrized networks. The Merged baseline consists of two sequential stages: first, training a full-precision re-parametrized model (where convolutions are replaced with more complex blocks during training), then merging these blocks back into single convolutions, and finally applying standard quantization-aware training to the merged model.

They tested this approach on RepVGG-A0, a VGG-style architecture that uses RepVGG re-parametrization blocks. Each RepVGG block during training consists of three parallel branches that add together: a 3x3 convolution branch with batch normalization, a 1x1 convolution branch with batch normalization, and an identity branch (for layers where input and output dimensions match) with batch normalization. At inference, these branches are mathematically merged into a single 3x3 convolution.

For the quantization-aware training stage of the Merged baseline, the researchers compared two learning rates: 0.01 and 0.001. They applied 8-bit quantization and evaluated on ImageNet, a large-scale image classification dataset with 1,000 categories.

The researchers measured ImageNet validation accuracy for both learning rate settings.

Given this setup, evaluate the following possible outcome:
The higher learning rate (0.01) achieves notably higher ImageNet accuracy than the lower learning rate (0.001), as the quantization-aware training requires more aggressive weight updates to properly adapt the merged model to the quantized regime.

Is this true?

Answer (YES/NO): NO